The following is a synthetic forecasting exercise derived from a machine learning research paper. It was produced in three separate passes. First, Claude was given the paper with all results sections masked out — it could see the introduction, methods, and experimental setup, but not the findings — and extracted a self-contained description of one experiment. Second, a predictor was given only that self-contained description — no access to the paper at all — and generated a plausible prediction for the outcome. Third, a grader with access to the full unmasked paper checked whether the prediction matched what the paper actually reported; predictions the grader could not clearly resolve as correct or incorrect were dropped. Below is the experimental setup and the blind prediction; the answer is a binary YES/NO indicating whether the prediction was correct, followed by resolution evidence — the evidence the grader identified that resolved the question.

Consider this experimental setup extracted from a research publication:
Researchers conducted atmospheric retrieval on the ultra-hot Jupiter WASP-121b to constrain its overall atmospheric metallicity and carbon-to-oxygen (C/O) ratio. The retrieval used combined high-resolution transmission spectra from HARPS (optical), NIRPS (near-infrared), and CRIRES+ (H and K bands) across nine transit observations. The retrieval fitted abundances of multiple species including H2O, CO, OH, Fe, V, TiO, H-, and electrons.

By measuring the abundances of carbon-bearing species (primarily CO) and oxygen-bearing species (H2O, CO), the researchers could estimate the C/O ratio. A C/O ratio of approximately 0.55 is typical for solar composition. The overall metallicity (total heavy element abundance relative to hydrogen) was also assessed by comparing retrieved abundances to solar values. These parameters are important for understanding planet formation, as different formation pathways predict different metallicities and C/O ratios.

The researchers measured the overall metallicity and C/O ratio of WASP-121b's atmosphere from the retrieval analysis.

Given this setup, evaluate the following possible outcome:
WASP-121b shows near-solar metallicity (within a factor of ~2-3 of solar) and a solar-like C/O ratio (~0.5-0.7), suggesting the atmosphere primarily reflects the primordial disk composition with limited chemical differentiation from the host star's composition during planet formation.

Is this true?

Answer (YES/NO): YES